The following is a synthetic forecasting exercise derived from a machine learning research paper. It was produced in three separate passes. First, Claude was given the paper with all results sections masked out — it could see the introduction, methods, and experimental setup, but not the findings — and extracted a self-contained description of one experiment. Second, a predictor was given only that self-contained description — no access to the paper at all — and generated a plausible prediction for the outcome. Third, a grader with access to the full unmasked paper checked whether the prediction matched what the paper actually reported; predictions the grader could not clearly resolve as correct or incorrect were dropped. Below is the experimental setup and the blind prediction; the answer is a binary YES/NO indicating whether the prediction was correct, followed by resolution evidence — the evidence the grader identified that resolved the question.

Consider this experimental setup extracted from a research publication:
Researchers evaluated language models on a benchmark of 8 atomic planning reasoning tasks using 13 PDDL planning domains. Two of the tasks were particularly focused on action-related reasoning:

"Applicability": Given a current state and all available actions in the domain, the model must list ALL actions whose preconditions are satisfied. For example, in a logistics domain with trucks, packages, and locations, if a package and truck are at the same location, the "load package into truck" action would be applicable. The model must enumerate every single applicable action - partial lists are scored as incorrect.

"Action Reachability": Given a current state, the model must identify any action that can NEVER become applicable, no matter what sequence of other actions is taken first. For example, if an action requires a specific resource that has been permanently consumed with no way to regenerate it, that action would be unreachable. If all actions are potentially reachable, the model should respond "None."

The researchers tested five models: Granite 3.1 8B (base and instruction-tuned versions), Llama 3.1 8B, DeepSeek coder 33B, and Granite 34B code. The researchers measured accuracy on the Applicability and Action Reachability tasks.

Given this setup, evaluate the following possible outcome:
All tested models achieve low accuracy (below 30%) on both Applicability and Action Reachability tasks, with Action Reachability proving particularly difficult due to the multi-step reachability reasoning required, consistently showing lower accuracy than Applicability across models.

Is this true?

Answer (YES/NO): NO